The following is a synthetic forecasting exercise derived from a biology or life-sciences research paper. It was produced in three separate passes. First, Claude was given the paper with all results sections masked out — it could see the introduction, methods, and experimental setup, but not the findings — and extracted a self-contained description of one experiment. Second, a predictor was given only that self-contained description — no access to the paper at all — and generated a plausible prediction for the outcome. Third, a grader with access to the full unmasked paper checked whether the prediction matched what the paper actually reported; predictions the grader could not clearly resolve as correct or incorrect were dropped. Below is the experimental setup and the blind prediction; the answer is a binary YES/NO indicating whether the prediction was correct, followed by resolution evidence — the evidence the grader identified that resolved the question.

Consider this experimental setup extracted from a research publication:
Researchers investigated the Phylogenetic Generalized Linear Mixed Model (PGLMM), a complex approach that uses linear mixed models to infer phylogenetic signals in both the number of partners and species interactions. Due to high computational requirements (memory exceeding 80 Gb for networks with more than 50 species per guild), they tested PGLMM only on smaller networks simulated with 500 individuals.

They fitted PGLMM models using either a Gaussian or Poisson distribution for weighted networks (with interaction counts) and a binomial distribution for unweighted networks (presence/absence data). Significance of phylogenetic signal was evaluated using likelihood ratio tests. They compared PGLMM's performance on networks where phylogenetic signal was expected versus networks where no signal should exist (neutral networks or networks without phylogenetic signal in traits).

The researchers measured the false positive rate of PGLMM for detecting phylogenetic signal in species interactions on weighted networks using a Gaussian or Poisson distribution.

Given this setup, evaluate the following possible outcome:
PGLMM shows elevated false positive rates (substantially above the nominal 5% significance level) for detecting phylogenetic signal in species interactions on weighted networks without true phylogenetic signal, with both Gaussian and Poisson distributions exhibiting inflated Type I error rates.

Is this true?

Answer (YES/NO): YES